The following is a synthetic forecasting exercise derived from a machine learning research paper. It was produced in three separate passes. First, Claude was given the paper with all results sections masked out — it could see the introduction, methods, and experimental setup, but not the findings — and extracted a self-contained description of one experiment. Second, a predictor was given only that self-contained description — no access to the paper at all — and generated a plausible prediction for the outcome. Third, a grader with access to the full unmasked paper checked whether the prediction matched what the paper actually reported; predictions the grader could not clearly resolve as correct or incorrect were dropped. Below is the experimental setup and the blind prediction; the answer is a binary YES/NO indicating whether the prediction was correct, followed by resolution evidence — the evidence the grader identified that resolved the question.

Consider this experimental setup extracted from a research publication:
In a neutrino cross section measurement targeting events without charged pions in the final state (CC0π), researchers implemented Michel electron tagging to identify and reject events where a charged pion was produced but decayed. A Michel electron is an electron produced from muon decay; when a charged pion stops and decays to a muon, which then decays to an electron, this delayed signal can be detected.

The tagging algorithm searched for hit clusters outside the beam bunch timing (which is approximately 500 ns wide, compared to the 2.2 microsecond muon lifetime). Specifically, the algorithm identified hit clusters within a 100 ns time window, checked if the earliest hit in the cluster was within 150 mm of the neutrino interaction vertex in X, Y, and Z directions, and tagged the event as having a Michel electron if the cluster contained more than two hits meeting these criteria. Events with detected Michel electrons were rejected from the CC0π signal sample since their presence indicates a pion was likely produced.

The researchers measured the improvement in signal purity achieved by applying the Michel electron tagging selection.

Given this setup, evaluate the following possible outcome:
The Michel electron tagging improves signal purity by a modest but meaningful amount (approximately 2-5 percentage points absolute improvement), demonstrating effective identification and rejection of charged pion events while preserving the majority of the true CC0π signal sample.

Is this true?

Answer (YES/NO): YES